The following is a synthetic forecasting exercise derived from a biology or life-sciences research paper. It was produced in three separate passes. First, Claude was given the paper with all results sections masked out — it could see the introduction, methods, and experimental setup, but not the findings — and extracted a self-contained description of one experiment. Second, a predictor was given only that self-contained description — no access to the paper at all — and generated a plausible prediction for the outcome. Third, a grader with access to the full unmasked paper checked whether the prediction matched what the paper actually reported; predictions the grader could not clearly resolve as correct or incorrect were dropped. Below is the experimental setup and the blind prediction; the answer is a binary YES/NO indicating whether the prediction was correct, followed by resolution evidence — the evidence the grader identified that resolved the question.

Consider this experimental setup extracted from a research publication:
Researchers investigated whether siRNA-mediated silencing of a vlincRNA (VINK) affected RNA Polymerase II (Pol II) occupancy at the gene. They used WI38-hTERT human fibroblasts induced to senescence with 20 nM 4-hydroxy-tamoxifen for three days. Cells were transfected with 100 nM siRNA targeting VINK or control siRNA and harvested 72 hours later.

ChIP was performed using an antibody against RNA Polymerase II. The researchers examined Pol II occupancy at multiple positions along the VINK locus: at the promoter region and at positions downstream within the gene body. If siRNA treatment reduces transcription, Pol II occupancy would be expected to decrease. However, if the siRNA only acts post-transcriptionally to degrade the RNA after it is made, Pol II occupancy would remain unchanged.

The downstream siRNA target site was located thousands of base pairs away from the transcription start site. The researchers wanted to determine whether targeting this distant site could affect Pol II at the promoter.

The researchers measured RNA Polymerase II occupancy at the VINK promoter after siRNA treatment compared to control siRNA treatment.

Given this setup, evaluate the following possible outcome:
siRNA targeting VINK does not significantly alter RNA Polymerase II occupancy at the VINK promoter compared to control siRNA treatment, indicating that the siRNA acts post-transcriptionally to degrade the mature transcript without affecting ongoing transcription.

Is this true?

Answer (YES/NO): NO